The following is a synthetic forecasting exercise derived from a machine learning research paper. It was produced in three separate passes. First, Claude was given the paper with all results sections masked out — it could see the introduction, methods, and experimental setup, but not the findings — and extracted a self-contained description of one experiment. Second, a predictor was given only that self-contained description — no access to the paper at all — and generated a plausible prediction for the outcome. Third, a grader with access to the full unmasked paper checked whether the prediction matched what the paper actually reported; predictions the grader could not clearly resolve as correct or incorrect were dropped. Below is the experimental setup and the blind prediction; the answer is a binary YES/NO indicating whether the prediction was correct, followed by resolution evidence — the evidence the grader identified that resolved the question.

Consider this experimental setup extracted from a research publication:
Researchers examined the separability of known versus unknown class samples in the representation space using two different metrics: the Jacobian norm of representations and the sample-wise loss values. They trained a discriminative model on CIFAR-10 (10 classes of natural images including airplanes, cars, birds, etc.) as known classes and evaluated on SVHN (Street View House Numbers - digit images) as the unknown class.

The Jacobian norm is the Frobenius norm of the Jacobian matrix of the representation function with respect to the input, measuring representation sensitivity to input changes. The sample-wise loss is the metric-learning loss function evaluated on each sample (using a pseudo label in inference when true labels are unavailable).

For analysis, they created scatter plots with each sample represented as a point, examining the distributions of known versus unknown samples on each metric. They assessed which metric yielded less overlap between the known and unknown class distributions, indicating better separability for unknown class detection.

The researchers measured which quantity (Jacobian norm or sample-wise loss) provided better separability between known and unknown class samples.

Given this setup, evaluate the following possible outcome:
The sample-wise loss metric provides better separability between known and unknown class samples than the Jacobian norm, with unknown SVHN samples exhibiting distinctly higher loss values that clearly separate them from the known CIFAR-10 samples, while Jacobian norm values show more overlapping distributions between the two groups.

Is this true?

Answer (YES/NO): YES